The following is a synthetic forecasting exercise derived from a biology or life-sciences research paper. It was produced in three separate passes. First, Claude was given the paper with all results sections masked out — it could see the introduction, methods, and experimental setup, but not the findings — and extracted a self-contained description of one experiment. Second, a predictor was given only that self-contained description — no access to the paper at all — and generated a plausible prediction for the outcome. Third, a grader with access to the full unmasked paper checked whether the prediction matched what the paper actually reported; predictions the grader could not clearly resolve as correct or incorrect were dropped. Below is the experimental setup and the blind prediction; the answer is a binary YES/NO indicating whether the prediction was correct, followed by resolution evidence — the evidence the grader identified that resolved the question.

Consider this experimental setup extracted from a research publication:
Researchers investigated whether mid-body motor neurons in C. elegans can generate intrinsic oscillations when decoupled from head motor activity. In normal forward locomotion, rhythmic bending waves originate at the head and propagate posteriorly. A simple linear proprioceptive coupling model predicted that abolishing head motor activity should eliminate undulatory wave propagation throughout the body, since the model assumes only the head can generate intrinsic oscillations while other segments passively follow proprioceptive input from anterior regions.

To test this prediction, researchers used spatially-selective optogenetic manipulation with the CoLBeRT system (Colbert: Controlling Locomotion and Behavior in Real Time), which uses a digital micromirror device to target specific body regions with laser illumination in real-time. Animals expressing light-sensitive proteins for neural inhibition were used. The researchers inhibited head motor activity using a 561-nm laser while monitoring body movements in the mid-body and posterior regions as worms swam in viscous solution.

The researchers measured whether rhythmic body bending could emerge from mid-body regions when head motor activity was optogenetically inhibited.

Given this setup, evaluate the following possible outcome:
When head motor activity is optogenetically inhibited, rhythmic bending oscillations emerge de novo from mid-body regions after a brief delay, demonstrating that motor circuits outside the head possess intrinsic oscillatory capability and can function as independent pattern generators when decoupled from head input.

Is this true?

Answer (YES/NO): YES